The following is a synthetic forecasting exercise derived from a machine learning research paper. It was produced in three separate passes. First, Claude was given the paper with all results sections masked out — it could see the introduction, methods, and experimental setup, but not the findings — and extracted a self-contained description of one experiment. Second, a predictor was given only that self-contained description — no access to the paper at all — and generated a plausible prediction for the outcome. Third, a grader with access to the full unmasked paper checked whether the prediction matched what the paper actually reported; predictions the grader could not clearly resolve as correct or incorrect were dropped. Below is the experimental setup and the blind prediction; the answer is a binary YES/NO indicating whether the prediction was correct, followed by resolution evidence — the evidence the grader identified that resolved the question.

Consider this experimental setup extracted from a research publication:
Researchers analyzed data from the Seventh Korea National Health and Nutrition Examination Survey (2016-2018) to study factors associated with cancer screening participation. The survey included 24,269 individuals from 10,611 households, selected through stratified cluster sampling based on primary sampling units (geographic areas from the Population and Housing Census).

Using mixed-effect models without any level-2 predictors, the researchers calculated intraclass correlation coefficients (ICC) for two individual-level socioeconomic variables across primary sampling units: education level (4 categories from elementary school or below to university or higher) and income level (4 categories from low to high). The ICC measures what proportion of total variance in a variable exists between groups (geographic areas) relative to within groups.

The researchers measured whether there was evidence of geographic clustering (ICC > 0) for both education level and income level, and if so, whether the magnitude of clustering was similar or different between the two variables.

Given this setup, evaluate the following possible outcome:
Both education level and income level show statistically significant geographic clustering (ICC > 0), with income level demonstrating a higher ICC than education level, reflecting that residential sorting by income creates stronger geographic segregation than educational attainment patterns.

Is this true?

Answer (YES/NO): YES